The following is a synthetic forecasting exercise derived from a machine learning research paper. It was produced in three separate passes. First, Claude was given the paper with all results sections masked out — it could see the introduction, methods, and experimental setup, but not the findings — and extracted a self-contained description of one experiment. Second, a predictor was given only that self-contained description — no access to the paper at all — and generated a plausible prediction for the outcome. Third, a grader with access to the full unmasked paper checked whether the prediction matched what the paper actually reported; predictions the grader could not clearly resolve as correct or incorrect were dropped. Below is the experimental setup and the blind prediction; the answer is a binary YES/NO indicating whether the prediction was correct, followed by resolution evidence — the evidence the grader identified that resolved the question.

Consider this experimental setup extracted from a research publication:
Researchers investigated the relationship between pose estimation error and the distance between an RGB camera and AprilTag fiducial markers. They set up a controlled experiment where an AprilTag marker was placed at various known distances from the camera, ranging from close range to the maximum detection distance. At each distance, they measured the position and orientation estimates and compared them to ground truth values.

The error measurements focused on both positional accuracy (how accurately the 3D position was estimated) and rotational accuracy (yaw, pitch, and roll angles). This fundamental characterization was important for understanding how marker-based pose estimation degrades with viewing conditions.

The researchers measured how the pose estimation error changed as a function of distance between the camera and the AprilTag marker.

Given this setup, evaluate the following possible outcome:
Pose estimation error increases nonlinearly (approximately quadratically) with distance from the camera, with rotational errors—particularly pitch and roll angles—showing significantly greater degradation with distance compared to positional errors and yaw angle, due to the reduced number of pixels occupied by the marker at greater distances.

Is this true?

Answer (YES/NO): NO